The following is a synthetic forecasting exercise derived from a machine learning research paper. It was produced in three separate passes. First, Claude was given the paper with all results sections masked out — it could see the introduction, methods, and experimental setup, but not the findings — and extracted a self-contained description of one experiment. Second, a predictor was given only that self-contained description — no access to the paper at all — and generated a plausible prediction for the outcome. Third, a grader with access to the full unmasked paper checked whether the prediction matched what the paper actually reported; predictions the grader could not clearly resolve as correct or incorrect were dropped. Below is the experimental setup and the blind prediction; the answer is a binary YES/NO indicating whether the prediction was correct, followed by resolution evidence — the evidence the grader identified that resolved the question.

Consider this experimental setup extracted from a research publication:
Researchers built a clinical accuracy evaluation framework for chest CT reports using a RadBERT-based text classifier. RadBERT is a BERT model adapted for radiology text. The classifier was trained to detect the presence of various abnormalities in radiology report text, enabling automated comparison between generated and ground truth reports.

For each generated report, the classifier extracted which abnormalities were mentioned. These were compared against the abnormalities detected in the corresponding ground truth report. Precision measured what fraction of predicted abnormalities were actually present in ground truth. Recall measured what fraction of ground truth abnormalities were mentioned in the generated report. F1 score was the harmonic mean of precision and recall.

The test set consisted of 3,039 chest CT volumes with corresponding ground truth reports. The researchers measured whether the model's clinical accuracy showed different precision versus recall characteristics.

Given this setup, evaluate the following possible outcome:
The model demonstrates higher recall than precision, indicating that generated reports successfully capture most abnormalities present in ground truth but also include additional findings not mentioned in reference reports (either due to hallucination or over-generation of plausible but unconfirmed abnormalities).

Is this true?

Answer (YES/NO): YES